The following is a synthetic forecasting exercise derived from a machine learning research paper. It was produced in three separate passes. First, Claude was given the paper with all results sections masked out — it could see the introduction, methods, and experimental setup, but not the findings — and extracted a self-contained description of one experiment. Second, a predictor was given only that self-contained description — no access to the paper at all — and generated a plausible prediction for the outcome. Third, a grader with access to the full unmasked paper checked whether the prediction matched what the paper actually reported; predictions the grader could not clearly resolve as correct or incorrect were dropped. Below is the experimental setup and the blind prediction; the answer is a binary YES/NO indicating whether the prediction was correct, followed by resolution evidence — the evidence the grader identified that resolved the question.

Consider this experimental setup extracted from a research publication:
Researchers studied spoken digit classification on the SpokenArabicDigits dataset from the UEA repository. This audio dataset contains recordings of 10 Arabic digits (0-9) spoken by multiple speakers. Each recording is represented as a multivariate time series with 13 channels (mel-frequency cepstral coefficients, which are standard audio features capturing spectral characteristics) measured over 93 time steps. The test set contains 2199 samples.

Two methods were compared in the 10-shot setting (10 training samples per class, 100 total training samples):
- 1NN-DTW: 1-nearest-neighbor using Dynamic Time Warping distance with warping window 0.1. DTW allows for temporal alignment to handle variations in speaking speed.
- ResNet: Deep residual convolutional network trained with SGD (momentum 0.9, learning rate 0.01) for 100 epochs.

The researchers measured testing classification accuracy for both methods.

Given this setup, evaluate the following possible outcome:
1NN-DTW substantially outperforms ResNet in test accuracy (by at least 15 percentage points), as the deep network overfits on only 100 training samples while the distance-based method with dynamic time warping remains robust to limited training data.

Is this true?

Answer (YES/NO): YES